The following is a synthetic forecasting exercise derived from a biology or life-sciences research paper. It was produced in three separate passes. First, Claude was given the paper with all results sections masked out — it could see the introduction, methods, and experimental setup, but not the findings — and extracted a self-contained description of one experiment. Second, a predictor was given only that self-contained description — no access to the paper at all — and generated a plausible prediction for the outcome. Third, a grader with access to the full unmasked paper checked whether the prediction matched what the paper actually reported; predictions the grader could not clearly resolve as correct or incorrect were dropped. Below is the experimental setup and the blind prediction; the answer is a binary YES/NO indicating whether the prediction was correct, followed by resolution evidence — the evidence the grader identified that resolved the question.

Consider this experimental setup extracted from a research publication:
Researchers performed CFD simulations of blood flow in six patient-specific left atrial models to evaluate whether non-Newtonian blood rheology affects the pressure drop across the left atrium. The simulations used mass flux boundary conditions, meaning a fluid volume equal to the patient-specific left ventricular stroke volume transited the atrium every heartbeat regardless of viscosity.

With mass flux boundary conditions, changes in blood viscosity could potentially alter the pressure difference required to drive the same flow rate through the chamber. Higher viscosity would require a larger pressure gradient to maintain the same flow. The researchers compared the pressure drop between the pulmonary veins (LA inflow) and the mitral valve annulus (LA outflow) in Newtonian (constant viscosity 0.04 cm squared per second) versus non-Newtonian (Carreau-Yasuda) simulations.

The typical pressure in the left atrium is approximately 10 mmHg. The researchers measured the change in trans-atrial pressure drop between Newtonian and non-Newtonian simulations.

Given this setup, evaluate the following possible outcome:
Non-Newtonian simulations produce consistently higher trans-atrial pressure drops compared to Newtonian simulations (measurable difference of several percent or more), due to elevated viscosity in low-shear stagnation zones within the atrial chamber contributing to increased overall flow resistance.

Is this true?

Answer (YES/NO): NO